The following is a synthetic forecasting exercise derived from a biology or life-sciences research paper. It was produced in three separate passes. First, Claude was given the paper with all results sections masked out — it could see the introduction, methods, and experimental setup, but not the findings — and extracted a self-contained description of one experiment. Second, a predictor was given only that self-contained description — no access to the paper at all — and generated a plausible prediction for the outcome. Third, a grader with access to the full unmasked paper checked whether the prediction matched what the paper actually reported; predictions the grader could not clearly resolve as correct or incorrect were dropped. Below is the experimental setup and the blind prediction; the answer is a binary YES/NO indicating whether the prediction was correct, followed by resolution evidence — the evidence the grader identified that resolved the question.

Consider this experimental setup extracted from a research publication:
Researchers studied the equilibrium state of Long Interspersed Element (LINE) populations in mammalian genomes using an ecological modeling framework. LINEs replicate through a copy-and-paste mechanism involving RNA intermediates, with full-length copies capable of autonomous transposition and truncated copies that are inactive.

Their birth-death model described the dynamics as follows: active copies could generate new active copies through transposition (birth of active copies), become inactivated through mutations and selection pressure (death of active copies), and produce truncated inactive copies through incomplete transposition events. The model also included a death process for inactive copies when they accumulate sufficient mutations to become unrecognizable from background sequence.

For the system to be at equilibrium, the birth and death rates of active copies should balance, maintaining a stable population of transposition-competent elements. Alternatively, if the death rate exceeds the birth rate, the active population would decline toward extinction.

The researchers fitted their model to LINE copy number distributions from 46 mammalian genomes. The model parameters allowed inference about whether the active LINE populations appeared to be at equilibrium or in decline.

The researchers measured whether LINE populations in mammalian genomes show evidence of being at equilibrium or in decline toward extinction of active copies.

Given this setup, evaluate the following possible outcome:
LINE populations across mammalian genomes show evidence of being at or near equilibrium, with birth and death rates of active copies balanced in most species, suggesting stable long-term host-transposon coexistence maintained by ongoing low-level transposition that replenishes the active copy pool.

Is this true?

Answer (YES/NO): NO